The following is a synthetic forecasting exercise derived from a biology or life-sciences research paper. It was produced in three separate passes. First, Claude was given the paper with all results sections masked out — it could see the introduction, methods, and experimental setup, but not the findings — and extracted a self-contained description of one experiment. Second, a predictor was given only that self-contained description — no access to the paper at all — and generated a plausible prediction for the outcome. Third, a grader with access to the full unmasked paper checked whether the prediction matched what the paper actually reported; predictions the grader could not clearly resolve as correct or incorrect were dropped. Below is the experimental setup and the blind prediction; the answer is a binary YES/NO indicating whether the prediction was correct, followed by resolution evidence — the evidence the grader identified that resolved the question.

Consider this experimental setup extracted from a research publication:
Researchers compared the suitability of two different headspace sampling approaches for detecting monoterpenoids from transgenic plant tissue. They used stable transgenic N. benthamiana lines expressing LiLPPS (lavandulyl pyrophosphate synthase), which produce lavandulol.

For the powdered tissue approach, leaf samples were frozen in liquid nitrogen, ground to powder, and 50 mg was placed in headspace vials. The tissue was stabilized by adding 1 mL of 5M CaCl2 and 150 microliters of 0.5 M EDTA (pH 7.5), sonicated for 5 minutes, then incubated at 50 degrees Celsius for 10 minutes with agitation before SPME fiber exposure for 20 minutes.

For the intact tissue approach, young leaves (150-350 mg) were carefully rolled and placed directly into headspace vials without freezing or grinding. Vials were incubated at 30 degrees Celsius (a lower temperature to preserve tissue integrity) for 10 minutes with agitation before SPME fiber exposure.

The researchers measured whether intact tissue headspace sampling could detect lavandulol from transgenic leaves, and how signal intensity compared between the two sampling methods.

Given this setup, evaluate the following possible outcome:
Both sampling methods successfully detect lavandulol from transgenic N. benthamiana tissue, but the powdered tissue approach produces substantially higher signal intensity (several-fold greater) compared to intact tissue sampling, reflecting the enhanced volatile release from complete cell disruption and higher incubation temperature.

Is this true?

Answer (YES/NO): YES